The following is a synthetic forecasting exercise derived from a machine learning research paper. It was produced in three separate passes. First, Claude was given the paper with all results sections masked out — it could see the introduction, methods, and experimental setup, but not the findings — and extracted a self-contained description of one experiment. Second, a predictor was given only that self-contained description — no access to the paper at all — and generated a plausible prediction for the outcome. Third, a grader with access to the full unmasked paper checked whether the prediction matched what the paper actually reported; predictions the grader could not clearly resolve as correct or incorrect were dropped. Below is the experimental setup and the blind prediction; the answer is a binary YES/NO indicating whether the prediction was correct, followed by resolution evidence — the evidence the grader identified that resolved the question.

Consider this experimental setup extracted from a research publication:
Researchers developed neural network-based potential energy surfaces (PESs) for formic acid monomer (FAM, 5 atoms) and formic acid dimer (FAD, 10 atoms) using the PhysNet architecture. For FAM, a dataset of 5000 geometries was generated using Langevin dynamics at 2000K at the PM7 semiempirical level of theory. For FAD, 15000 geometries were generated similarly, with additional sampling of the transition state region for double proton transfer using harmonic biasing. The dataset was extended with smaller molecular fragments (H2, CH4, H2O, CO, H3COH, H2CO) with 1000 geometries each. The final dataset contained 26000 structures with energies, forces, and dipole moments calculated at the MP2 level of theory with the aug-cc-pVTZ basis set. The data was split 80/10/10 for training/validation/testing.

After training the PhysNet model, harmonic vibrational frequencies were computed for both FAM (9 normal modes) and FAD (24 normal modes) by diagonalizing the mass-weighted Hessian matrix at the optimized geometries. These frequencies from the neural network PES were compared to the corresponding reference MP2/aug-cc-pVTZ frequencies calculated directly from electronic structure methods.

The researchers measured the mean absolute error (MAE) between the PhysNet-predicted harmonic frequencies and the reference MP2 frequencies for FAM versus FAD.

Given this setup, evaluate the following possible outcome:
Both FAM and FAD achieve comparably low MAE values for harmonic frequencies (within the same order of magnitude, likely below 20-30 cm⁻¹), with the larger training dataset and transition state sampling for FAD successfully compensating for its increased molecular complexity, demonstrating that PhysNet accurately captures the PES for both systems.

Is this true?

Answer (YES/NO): NO